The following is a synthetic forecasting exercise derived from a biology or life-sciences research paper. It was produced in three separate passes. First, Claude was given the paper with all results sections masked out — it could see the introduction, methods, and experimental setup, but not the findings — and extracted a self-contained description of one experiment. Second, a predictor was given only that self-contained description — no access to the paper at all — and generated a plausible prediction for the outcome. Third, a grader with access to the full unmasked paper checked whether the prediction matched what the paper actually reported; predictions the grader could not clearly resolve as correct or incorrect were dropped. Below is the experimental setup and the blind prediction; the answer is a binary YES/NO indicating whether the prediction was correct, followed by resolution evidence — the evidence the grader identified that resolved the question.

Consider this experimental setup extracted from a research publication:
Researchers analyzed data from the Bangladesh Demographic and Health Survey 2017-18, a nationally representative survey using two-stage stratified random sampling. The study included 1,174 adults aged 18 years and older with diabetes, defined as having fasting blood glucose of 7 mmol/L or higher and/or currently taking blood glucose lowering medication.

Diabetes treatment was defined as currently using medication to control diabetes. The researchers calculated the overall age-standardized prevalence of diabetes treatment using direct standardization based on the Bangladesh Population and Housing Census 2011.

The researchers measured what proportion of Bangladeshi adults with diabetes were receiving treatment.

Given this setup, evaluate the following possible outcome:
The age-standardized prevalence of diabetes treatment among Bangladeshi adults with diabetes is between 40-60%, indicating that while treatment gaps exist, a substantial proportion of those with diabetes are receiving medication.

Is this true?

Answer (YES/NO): NO